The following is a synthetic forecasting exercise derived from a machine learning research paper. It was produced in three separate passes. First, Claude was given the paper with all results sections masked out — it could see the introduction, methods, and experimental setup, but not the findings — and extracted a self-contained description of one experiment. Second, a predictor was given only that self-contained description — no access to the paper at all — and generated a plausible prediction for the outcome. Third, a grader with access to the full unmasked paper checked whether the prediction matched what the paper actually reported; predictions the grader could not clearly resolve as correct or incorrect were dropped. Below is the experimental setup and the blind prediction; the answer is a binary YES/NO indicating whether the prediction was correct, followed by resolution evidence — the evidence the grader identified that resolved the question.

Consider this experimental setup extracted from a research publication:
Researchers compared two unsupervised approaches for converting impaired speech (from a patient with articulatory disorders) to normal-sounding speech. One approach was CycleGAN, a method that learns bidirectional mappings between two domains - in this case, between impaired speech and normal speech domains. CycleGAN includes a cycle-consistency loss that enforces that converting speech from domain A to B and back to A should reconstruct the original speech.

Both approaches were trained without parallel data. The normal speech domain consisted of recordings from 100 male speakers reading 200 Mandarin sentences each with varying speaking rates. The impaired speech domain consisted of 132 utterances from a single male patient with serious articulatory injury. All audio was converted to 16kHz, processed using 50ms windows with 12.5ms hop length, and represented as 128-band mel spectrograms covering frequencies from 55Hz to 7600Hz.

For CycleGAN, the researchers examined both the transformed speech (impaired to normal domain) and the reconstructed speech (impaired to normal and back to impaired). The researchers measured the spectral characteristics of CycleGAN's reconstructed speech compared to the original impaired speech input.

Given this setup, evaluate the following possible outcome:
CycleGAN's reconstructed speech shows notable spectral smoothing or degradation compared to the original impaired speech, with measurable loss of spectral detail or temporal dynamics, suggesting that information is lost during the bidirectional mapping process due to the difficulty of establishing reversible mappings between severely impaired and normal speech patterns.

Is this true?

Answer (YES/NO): NO